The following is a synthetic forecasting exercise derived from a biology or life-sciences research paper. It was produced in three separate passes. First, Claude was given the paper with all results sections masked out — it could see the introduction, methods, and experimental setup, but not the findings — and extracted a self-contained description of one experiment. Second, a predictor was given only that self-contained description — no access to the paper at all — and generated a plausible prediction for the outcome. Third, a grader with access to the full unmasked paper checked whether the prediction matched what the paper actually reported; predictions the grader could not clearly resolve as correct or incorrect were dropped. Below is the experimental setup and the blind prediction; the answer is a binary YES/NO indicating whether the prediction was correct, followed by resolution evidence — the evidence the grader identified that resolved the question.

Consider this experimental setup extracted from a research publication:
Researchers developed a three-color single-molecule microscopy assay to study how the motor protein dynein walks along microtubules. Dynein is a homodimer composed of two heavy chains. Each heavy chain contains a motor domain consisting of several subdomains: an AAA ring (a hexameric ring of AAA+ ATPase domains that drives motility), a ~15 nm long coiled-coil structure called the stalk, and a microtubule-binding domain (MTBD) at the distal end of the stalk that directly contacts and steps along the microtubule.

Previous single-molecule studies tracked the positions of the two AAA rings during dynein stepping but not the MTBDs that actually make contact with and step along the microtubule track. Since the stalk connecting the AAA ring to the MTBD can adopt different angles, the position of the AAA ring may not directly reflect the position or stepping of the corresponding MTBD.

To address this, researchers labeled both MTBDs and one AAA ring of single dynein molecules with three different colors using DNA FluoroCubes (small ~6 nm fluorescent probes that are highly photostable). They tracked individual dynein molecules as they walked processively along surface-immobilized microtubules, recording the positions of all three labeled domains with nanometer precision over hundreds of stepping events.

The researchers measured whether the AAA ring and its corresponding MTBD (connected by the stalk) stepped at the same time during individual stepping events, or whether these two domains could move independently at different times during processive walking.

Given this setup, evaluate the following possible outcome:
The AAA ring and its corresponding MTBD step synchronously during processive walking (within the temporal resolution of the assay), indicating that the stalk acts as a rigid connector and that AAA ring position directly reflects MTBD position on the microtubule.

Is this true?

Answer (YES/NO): NO